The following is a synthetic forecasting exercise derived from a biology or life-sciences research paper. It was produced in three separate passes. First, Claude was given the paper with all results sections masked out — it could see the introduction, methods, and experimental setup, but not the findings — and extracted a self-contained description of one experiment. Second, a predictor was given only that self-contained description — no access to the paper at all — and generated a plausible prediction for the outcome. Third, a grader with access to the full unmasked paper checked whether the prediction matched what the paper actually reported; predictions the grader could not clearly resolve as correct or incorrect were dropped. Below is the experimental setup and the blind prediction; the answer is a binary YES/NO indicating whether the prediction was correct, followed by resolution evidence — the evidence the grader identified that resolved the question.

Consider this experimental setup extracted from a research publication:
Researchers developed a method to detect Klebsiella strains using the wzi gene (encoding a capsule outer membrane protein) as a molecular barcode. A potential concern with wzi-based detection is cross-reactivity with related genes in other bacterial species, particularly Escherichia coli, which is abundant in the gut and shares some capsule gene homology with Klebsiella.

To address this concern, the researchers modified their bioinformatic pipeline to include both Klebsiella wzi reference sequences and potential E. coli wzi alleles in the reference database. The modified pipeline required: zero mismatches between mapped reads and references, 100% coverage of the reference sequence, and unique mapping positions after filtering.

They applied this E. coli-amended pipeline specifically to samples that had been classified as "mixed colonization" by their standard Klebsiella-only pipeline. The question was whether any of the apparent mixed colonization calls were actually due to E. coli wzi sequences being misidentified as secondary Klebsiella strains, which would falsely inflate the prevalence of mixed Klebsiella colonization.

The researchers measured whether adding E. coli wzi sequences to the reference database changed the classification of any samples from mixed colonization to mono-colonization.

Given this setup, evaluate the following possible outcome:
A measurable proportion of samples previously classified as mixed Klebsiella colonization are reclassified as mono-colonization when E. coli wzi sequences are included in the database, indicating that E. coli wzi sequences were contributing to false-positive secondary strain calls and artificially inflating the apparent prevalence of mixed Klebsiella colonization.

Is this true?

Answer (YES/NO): NO